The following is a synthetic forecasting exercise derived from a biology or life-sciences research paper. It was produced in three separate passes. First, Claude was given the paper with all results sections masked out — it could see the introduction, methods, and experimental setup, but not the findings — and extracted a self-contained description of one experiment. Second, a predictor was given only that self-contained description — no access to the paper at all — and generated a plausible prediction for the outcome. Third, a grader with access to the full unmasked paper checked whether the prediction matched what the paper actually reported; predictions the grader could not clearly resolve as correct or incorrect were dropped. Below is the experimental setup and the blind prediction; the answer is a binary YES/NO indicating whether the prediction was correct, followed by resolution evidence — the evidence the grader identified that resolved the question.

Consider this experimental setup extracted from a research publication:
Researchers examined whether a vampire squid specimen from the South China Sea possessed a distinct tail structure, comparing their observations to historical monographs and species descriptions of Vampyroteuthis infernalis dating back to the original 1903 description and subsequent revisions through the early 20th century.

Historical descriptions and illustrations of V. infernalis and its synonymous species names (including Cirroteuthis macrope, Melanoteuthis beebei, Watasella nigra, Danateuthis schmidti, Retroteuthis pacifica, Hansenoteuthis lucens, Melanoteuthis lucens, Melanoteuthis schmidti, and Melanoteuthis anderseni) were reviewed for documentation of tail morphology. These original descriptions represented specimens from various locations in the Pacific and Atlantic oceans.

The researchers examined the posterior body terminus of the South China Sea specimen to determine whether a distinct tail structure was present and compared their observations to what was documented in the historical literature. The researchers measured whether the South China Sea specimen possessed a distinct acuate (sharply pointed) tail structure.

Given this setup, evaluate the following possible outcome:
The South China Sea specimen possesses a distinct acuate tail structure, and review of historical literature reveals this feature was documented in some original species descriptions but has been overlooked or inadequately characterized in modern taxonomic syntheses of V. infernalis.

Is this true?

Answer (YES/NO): NO